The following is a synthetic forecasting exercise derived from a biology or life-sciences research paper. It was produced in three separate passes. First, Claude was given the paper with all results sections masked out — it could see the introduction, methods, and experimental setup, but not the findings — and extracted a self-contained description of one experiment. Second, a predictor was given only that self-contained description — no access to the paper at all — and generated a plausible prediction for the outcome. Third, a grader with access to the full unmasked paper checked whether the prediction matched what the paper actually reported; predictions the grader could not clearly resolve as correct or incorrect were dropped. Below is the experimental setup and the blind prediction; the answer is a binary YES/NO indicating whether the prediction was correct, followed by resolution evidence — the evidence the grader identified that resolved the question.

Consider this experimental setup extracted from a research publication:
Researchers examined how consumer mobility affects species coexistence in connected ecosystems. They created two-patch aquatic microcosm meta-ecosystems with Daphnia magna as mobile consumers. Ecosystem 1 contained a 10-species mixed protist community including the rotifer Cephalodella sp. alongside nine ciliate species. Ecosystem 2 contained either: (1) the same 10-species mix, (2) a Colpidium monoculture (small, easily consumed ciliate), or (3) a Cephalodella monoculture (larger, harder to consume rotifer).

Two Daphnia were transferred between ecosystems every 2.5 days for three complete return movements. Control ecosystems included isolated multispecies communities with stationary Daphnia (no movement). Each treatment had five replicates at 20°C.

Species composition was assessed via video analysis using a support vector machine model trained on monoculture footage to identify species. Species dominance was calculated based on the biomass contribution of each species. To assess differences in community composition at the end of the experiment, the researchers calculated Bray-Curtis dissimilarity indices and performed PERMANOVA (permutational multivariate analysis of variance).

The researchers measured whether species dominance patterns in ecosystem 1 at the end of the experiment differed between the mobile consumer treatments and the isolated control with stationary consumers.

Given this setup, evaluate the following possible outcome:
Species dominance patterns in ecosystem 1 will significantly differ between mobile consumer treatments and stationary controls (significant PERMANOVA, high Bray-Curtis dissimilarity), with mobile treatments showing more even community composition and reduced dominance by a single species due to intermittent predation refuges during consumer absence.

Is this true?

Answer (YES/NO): YES